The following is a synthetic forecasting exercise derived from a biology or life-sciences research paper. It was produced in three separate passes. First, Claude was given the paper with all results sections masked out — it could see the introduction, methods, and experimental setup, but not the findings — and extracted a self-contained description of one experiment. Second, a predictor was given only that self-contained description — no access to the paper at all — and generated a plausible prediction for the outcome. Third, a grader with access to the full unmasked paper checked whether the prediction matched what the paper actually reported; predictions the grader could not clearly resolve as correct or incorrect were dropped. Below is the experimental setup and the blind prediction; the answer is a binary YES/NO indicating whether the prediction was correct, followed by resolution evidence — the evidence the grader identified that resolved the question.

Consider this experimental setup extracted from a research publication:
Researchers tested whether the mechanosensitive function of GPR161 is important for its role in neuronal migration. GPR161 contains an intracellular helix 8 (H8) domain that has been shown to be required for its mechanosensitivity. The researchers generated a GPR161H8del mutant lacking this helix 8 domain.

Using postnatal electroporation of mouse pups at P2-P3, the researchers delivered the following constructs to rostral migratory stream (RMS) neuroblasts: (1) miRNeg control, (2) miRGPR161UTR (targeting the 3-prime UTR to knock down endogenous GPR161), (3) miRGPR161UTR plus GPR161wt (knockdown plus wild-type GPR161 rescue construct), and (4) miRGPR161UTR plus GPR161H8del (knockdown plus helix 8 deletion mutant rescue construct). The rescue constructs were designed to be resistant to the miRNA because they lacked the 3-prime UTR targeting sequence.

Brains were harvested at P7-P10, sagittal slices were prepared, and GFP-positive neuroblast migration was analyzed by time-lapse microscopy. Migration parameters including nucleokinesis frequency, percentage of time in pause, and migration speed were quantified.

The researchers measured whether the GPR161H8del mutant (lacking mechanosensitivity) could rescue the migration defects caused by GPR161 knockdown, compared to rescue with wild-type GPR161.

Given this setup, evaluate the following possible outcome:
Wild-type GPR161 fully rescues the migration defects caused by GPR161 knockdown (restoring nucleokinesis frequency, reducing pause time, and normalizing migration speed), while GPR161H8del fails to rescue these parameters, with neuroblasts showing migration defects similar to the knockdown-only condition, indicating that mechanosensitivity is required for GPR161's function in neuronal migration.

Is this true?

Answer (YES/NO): YES